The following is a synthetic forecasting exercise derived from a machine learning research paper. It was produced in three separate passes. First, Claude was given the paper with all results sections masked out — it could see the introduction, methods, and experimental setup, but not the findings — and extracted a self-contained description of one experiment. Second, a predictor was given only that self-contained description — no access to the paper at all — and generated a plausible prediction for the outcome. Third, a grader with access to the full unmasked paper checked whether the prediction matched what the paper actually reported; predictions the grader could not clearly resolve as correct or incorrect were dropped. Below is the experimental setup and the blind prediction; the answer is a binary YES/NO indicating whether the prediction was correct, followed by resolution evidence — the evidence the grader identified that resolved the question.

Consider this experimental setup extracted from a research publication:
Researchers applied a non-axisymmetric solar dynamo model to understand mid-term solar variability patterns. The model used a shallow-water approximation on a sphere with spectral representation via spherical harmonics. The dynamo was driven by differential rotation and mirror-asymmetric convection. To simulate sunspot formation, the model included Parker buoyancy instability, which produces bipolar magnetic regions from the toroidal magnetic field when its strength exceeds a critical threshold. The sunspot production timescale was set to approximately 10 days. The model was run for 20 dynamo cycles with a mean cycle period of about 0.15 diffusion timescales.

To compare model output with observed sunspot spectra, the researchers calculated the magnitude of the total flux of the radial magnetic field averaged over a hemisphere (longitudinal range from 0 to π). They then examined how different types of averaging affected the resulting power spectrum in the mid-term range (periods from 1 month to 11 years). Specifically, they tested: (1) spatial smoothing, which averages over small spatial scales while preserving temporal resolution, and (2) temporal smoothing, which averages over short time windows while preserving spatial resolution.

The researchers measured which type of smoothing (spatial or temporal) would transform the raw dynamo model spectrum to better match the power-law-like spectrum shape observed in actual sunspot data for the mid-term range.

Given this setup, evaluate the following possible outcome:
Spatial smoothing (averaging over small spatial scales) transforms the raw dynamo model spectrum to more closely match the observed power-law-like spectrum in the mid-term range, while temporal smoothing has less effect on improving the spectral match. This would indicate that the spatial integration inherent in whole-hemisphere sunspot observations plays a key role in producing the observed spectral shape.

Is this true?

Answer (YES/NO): YES